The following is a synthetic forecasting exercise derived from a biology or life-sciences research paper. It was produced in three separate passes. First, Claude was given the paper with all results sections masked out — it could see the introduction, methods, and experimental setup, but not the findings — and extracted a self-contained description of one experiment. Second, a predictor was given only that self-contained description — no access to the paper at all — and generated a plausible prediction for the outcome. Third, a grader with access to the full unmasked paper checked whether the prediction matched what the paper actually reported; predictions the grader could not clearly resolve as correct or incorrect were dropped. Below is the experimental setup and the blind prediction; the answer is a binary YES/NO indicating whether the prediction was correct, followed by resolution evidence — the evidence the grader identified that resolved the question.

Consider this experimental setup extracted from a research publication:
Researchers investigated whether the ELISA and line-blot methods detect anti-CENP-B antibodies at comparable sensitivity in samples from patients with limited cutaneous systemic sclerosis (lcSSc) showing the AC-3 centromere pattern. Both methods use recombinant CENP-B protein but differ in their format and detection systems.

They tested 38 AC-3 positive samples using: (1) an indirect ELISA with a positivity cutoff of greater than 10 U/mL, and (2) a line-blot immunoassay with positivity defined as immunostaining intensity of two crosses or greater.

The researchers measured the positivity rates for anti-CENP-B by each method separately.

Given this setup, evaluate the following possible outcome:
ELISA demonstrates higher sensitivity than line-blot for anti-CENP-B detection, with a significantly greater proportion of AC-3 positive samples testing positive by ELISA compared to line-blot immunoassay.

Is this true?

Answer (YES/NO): NO